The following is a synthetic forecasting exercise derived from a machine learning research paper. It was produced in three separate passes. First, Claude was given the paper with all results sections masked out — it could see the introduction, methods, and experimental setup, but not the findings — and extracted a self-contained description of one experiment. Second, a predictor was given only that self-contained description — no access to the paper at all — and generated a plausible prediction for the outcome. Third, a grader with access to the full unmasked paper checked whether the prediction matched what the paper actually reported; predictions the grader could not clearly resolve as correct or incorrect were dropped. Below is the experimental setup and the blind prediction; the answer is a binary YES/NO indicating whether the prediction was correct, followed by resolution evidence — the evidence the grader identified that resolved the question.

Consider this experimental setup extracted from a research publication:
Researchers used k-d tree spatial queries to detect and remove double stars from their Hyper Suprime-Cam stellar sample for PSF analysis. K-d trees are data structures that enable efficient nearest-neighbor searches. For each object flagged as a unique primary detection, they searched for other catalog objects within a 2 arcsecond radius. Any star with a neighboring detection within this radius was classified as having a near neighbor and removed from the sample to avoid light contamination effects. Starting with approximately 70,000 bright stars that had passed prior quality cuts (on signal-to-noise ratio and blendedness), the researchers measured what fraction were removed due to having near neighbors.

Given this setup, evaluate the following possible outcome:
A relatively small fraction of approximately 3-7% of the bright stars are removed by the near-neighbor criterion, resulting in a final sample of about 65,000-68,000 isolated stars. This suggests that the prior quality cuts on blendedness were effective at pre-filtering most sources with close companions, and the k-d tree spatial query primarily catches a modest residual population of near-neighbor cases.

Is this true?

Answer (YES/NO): NO